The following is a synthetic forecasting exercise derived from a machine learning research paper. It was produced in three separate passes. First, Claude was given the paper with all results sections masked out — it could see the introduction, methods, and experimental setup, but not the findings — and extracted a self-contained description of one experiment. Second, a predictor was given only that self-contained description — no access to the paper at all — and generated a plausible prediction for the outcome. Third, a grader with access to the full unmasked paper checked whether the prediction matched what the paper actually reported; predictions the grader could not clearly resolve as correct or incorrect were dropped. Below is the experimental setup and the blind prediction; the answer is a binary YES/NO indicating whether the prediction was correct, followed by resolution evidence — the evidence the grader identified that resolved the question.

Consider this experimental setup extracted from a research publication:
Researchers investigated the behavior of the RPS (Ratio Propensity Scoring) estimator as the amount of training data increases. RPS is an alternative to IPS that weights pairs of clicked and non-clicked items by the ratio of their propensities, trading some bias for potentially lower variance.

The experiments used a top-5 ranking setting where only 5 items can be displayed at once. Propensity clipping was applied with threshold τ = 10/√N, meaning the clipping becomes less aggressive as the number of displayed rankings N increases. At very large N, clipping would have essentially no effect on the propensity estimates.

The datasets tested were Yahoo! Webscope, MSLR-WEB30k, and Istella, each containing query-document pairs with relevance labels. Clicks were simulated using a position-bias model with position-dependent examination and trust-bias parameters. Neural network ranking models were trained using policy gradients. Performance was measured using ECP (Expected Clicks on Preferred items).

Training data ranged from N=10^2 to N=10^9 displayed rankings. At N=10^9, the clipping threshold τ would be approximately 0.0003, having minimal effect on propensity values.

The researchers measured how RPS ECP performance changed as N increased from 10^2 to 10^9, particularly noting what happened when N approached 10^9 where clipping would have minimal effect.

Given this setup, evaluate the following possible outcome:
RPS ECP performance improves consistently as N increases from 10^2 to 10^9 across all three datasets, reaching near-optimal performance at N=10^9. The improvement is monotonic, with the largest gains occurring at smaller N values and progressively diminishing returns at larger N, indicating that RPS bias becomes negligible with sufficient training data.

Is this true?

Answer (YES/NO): NO